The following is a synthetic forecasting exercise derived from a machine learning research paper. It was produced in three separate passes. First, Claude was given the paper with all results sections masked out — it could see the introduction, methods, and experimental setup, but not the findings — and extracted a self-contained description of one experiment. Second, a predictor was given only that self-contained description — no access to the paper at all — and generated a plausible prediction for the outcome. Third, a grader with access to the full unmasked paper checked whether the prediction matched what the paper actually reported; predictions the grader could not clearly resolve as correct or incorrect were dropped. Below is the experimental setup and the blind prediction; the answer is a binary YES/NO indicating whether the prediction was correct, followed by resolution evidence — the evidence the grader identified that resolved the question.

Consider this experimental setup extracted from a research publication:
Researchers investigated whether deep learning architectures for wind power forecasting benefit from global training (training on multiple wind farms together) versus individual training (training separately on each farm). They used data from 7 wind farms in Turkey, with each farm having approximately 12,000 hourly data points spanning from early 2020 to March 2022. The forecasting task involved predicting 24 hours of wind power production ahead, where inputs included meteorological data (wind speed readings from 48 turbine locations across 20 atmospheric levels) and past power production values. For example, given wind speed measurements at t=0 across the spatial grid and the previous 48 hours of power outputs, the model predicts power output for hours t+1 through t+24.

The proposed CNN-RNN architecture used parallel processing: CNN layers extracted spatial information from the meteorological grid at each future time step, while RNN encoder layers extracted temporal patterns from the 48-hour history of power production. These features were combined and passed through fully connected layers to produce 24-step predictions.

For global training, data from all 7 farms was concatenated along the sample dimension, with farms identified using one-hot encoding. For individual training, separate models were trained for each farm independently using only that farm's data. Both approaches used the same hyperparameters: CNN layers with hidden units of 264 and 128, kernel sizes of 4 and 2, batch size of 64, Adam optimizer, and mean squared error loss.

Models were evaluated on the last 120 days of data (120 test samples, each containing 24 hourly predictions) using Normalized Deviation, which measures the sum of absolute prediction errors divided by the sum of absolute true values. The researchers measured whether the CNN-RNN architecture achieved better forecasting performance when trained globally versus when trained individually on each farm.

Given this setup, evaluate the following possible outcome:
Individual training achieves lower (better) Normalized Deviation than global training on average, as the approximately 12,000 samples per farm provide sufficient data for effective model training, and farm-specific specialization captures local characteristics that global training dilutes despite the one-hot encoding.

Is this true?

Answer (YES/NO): NO